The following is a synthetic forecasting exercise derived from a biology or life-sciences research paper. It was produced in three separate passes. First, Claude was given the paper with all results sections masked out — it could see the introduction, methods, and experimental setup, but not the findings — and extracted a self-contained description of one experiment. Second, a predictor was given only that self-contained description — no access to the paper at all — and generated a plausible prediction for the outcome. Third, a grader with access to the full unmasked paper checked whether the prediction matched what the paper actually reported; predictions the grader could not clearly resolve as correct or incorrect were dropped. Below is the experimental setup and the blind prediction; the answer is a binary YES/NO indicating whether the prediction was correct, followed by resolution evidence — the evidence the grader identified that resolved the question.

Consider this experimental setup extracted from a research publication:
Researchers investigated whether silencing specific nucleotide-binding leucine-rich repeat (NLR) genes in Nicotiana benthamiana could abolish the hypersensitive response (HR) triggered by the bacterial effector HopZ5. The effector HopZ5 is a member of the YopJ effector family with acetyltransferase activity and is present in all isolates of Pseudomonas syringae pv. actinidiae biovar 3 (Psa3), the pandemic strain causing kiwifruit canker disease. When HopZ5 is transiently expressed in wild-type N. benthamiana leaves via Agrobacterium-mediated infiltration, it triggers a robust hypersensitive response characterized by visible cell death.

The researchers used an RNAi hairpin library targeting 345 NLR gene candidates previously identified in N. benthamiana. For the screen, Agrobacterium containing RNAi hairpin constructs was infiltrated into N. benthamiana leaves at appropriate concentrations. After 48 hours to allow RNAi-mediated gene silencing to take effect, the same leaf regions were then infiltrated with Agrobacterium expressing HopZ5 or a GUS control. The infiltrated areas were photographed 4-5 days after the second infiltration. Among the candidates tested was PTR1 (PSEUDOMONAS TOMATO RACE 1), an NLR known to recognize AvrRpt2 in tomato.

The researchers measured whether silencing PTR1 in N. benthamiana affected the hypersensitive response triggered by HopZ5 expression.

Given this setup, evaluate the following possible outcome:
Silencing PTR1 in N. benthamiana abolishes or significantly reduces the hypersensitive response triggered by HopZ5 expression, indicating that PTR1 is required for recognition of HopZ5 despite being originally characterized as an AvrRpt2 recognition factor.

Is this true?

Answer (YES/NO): YES